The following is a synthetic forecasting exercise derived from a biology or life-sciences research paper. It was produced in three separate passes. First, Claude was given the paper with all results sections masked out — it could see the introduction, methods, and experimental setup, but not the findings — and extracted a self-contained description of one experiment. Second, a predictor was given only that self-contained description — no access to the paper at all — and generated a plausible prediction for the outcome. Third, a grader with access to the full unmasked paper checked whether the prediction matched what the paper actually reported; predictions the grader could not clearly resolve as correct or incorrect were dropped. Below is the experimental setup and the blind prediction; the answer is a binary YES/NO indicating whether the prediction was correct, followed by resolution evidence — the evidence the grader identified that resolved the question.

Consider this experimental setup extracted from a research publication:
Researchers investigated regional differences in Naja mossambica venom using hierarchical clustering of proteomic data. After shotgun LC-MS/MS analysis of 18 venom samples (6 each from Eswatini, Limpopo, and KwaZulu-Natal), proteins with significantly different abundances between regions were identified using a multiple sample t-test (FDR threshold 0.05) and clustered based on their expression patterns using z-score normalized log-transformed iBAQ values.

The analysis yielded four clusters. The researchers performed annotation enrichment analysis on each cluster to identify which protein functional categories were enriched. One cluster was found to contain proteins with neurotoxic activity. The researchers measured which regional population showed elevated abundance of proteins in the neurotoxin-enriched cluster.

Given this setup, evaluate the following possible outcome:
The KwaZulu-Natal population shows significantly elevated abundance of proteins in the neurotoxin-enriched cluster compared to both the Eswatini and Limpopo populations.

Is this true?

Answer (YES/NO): NO